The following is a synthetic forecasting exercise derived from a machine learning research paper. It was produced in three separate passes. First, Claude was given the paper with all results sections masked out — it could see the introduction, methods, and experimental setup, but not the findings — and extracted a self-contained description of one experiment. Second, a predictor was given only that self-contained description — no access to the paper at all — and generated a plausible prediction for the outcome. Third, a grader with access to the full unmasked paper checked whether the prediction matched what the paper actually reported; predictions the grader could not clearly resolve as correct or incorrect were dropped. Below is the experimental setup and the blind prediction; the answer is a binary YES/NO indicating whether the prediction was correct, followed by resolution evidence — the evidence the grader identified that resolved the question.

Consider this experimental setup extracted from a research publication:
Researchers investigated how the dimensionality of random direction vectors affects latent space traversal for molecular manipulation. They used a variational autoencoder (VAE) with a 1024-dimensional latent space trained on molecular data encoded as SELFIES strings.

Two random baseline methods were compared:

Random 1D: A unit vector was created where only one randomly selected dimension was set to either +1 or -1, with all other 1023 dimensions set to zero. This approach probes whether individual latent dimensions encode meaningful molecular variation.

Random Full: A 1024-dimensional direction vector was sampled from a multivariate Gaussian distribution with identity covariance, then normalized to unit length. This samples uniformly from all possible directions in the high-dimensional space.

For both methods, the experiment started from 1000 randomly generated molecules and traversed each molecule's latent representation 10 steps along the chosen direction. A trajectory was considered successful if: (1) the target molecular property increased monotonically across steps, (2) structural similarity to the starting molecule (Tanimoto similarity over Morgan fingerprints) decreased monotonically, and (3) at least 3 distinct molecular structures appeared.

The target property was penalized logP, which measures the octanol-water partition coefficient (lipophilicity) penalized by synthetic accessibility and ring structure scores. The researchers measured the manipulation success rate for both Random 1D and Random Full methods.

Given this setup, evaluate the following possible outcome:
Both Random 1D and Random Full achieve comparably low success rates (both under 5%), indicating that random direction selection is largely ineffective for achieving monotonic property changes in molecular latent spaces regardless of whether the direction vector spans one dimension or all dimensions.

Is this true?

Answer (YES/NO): NO